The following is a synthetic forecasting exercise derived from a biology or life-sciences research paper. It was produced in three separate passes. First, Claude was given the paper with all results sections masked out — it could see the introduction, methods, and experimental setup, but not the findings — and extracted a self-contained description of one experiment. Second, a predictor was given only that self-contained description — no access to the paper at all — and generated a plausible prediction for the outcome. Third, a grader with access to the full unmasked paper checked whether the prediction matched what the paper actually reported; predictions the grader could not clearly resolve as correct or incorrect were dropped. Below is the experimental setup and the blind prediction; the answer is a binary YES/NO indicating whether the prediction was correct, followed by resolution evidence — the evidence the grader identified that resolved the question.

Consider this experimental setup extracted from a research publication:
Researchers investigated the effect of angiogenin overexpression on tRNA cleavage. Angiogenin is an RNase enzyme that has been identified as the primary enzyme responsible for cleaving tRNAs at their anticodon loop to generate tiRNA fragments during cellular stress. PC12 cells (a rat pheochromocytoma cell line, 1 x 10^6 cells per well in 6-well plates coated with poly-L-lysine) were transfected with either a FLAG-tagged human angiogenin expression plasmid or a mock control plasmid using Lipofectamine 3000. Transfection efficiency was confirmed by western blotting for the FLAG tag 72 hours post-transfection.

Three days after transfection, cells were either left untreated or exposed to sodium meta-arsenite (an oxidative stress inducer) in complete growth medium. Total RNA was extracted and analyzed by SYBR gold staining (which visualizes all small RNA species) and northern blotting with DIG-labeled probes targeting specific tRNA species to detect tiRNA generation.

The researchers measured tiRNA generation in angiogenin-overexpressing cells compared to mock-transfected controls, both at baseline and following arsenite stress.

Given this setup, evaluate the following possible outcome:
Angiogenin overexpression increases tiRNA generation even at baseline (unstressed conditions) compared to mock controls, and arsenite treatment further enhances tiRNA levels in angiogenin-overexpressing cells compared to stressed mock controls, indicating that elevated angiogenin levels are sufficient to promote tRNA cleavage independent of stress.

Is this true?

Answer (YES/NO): NO